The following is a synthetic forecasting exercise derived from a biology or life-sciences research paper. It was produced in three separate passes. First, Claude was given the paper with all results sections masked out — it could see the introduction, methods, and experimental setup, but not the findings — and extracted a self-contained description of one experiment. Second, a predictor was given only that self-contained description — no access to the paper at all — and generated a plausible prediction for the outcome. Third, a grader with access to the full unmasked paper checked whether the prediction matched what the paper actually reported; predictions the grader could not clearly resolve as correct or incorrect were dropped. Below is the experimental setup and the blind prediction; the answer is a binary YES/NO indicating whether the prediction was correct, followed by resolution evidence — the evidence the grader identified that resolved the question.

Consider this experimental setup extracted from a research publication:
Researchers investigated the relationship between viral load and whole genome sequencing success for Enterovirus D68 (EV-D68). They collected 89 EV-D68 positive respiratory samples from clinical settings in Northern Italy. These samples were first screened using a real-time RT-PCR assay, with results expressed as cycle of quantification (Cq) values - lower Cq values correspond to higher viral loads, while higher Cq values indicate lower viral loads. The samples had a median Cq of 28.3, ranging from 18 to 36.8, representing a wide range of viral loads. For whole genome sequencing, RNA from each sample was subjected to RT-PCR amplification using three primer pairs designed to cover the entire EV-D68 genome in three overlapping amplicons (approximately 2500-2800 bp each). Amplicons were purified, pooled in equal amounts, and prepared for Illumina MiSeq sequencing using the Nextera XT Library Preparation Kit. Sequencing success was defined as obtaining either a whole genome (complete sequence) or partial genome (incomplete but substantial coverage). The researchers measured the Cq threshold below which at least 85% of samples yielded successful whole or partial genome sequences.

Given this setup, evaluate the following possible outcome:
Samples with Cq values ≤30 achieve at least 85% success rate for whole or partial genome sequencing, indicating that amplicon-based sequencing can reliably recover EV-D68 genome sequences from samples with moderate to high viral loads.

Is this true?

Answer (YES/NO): NO